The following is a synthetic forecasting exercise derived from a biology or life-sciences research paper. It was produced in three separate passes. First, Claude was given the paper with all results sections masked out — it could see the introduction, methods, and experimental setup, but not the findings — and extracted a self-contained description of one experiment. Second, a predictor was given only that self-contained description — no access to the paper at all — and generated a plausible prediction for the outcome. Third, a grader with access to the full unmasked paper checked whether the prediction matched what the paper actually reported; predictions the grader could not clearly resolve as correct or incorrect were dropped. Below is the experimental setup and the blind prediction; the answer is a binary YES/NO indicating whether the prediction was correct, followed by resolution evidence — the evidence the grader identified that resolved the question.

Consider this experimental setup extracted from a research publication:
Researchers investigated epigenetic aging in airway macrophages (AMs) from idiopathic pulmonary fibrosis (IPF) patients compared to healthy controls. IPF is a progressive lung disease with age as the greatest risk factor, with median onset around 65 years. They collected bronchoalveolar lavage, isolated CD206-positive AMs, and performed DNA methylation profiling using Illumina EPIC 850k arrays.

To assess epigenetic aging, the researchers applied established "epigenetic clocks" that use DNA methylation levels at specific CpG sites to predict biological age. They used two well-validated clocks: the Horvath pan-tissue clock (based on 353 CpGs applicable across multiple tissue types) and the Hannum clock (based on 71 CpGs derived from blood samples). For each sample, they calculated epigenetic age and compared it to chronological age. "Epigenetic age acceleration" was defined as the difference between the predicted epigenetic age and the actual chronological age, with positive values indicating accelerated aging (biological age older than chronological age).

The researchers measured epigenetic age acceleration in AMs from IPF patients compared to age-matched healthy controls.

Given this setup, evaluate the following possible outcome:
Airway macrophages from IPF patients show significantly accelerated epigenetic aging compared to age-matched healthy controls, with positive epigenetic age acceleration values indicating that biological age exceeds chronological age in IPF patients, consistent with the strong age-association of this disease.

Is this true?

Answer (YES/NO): NO